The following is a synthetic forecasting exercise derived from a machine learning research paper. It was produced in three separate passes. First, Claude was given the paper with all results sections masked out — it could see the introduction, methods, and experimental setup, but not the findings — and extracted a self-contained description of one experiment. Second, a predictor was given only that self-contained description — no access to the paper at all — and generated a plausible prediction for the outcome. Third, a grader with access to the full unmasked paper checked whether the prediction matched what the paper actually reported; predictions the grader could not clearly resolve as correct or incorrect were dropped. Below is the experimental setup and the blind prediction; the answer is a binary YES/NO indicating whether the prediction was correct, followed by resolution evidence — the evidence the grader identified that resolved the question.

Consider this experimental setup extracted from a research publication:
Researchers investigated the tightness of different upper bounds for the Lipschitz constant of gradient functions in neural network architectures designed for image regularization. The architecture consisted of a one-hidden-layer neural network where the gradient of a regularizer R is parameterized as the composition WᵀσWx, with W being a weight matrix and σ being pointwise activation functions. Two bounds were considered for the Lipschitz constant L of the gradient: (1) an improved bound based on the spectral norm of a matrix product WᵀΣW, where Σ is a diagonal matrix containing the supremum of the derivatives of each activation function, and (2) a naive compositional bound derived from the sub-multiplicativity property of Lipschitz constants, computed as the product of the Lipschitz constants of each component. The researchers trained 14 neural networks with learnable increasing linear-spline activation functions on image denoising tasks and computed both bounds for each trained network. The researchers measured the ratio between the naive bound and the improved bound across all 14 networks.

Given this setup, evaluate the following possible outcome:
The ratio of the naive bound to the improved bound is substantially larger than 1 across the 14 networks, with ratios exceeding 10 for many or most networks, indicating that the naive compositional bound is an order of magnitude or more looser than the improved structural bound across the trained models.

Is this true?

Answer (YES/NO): NO